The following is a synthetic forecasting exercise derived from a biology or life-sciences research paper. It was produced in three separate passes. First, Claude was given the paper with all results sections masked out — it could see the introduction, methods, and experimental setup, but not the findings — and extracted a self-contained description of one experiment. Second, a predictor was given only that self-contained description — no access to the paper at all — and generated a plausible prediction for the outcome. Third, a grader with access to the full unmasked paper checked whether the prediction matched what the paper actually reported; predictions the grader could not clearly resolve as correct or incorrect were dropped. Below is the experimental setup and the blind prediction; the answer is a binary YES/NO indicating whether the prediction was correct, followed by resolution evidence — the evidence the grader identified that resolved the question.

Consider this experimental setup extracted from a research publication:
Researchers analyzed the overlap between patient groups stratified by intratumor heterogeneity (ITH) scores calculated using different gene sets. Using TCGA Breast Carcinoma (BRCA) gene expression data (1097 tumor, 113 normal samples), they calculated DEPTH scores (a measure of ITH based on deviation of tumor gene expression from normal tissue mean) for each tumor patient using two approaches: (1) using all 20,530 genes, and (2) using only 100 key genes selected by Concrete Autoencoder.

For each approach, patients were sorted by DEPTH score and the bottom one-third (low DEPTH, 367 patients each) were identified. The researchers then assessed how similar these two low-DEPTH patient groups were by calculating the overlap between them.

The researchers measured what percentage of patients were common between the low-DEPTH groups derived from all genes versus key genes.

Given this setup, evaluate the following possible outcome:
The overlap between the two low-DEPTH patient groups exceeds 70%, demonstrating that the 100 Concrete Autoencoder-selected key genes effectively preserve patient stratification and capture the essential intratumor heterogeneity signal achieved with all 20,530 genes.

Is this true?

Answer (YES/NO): YES